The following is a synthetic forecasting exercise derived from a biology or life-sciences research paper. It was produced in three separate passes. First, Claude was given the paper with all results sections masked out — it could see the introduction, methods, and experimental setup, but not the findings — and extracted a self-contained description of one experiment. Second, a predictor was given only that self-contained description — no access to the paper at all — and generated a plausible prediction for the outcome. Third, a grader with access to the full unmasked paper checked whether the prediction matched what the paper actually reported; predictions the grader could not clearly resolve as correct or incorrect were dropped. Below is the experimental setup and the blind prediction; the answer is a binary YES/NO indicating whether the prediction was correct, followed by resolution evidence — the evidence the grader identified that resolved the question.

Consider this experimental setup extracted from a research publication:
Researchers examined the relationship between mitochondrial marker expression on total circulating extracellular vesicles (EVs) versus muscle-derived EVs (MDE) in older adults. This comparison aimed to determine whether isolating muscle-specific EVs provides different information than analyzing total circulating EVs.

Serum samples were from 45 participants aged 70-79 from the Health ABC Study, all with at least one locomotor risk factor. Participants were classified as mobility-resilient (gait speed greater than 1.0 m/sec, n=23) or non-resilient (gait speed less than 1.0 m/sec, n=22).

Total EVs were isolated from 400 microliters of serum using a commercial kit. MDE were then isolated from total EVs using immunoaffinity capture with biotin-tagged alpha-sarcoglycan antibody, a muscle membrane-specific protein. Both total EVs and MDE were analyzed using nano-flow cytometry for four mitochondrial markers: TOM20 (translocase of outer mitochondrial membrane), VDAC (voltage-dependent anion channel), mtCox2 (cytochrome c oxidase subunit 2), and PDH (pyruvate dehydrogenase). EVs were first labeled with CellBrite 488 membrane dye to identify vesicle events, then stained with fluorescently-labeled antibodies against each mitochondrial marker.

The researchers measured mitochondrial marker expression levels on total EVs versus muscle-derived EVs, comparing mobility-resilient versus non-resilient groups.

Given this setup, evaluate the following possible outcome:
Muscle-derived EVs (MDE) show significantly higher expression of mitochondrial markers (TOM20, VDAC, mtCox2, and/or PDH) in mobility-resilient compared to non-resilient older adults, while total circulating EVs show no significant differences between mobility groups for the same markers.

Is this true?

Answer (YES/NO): YES